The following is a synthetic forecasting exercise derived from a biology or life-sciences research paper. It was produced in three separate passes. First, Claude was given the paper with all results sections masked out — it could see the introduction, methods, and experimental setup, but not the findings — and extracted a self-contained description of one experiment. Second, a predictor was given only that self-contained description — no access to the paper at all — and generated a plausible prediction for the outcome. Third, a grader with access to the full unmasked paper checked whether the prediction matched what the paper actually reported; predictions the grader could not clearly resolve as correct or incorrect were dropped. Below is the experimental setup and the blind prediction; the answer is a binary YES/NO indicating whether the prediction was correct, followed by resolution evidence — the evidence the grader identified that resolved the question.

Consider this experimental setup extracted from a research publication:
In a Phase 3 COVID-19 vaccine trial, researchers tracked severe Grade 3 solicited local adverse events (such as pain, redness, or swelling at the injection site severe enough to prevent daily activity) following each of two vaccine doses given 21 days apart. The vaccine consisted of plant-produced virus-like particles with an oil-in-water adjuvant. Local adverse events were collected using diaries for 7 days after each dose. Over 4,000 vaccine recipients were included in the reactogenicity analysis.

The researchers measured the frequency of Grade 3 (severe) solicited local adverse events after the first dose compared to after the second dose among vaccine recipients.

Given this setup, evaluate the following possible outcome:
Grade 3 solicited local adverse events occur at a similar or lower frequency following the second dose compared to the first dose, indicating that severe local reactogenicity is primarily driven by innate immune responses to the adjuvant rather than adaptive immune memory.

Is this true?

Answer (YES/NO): NO